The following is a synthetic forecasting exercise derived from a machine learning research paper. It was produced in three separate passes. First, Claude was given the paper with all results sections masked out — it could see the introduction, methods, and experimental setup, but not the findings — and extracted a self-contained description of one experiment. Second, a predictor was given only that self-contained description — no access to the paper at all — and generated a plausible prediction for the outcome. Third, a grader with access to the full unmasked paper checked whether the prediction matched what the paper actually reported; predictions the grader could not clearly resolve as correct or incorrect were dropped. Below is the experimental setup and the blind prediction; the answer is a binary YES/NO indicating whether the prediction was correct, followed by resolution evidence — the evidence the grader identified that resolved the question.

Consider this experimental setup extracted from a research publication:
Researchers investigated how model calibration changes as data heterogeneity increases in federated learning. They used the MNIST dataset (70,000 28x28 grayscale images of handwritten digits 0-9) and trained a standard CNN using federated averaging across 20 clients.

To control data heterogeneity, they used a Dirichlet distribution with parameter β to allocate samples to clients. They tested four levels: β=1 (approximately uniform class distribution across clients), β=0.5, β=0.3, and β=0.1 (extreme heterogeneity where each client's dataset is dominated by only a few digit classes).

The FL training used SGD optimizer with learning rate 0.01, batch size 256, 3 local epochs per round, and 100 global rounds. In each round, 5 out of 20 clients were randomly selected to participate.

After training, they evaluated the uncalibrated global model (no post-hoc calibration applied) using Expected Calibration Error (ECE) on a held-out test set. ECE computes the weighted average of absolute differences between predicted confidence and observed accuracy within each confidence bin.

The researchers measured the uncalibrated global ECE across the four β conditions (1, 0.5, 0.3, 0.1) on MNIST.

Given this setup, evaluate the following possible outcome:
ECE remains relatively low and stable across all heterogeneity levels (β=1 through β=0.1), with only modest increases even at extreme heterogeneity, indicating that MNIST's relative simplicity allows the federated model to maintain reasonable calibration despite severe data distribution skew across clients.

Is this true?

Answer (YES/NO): NO